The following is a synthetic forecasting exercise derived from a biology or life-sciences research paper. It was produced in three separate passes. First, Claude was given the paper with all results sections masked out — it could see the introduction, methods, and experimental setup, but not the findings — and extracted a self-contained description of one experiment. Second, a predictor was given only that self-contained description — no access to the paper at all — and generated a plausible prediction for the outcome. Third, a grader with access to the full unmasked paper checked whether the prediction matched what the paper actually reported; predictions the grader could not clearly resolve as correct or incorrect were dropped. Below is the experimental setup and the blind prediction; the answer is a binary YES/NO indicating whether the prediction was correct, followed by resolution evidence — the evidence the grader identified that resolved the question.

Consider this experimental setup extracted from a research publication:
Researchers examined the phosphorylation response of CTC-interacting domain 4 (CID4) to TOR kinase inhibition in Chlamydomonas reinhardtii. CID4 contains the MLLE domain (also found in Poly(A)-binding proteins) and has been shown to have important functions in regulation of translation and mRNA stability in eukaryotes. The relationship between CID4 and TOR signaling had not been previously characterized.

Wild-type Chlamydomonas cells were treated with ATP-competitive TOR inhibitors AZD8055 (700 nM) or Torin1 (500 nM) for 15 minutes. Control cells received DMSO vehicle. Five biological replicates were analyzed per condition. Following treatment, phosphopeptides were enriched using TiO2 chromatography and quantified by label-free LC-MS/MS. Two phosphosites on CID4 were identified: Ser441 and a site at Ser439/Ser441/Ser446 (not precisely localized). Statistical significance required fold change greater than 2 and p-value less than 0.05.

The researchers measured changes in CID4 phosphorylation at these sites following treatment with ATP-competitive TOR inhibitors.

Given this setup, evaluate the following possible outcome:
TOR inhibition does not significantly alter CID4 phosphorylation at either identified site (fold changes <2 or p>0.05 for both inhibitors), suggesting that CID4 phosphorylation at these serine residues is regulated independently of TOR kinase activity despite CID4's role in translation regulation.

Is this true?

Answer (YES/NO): NO